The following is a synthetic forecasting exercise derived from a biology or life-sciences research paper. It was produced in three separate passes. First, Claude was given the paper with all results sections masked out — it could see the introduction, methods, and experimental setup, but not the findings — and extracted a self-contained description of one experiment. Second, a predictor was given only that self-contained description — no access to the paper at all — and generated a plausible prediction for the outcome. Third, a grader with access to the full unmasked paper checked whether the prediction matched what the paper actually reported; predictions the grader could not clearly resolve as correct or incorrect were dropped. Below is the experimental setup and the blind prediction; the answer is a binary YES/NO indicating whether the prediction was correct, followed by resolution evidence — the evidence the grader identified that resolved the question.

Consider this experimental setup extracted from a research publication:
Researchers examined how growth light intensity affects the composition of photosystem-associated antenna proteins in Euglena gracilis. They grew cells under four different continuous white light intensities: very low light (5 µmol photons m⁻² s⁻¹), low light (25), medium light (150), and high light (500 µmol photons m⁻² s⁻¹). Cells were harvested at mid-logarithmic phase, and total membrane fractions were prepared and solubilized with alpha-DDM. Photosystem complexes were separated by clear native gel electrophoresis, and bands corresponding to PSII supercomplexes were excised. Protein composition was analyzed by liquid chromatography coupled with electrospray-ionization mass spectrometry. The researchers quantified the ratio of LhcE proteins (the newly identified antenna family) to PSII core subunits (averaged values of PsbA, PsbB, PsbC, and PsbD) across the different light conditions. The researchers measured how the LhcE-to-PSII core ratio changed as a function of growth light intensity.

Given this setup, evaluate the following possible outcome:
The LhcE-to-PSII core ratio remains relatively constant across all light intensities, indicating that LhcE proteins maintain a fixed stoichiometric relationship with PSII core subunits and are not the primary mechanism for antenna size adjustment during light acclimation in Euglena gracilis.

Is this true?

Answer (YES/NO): NO